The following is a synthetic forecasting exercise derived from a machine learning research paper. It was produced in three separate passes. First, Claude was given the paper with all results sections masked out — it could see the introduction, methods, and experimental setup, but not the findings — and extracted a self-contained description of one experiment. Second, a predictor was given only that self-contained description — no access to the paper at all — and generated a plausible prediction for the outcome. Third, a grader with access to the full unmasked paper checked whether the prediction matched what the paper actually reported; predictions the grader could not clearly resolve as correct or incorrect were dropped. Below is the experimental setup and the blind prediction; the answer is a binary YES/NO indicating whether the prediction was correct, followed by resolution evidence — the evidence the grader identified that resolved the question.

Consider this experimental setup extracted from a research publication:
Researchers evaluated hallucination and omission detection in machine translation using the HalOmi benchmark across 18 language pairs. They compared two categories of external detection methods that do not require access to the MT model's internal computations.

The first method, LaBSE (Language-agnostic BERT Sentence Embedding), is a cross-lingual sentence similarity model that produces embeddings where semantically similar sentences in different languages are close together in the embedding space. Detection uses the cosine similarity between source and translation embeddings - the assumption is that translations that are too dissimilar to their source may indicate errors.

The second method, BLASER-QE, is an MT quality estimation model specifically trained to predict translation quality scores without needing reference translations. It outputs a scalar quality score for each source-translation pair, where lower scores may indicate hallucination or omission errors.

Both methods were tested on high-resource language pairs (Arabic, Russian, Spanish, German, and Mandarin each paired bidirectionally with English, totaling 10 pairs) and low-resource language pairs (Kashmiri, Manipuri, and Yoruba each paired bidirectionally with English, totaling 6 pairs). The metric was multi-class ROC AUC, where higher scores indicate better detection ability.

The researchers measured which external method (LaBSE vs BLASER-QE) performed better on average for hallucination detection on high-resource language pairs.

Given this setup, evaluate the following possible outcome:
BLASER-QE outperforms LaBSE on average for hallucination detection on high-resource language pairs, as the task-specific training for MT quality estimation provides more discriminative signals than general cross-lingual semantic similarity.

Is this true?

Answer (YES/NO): NO